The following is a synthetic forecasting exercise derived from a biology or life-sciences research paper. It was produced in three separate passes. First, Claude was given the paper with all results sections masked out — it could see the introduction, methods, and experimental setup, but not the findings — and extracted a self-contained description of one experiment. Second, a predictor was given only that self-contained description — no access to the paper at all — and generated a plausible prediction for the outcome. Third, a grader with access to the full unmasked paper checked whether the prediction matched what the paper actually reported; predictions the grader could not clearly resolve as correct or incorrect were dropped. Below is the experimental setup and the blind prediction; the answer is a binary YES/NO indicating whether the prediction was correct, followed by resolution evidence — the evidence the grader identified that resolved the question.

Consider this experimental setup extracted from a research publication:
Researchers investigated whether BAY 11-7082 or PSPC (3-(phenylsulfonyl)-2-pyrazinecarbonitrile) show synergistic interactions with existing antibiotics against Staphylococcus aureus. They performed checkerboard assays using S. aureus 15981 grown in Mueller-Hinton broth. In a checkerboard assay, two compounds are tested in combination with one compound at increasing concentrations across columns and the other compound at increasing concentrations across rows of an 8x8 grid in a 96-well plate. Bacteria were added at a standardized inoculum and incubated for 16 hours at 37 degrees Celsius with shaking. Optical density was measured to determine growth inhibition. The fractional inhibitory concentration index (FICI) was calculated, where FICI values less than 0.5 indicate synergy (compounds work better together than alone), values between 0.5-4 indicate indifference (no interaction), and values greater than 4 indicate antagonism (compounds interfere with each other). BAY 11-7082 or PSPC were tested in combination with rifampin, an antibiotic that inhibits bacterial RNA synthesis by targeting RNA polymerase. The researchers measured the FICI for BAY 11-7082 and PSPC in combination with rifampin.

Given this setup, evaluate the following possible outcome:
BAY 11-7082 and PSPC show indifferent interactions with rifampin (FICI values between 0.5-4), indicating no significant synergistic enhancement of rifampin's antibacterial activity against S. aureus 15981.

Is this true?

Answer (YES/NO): NO